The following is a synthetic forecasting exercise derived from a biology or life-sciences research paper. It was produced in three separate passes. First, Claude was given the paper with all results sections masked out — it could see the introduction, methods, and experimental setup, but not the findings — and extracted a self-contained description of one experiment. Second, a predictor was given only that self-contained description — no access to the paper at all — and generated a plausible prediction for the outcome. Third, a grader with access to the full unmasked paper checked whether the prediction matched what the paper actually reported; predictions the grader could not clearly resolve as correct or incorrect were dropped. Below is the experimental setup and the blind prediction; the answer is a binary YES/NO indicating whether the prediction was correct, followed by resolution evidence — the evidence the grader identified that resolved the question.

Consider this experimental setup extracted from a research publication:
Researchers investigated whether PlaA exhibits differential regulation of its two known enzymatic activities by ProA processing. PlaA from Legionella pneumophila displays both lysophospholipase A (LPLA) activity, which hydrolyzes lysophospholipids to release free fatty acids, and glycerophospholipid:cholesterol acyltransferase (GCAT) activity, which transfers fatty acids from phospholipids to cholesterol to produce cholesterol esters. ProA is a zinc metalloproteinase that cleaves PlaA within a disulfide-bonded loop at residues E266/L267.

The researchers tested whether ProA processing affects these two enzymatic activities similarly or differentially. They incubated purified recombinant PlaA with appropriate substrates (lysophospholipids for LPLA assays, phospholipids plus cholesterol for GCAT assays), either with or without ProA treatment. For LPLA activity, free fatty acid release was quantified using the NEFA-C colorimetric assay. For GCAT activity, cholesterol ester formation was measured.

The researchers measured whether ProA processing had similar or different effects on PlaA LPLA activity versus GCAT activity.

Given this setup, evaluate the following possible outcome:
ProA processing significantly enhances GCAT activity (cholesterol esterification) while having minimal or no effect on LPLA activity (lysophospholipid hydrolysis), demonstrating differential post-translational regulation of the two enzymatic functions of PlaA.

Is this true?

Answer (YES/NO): NO